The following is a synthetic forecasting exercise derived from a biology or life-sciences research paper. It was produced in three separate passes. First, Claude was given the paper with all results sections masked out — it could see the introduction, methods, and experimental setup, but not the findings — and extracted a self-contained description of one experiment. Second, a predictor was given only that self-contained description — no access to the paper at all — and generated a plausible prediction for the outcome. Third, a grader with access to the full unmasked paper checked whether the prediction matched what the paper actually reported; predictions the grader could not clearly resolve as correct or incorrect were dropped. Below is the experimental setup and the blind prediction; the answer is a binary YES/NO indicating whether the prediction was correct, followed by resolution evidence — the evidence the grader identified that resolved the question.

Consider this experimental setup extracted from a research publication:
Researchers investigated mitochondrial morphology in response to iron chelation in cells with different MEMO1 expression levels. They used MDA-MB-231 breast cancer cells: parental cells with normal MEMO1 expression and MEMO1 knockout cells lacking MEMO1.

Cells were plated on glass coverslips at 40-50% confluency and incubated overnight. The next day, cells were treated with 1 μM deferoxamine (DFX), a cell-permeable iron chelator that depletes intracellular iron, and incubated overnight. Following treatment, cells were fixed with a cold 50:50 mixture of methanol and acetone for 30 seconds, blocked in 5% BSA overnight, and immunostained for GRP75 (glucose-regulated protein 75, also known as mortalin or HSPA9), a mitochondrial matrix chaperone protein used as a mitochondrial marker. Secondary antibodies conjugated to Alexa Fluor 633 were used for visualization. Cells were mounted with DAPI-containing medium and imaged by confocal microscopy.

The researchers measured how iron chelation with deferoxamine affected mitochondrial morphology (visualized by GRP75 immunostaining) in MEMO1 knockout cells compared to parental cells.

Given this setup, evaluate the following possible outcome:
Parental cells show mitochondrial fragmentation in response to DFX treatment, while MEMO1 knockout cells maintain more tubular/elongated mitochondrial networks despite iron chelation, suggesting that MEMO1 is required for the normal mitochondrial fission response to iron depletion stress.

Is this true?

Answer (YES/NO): NO